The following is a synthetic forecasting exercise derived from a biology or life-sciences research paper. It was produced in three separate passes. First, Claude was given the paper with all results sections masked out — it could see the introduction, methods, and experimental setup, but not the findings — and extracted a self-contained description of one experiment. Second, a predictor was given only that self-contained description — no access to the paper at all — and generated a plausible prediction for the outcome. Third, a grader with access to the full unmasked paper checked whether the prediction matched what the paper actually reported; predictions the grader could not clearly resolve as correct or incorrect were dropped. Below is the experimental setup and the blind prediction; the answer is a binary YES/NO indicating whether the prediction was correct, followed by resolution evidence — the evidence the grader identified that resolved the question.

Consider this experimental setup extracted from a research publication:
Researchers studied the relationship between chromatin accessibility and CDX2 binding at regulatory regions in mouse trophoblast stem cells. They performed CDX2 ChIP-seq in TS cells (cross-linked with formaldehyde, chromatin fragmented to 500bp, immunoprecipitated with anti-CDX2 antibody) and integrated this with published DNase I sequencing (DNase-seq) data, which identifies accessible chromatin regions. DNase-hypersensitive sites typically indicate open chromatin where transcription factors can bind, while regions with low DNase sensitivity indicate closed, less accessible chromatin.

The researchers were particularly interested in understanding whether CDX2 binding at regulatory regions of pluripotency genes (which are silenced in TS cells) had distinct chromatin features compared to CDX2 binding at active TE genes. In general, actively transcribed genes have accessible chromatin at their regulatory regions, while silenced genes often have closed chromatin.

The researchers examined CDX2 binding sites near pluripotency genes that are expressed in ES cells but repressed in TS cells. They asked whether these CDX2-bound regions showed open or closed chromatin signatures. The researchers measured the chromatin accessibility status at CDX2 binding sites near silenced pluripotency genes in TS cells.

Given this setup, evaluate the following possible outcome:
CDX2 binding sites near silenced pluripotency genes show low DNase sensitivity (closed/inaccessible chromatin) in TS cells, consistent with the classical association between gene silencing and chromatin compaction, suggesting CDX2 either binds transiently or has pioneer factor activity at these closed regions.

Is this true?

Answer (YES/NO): NO